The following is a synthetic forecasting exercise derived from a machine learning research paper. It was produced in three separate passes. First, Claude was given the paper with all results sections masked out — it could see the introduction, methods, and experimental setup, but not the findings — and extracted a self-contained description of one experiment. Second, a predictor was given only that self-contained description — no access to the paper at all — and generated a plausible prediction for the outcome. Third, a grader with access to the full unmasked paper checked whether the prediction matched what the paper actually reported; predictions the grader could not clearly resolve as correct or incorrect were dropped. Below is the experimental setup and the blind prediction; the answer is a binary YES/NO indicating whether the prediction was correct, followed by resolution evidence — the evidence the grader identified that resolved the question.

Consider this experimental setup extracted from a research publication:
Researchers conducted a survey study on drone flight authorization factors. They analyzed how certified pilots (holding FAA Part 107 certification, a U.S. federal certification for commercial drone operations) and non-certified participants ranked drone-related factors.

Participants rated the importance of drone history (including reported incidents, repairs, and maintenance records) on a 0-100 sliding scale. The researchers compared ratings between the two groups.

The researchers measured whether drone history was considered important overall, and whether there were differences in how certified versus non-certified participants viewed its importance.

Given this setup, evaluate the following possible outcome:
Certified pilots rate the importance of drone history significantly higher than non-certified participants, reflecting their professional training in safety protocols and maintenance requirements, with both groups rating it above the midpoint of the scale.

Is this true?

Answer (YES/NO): NO